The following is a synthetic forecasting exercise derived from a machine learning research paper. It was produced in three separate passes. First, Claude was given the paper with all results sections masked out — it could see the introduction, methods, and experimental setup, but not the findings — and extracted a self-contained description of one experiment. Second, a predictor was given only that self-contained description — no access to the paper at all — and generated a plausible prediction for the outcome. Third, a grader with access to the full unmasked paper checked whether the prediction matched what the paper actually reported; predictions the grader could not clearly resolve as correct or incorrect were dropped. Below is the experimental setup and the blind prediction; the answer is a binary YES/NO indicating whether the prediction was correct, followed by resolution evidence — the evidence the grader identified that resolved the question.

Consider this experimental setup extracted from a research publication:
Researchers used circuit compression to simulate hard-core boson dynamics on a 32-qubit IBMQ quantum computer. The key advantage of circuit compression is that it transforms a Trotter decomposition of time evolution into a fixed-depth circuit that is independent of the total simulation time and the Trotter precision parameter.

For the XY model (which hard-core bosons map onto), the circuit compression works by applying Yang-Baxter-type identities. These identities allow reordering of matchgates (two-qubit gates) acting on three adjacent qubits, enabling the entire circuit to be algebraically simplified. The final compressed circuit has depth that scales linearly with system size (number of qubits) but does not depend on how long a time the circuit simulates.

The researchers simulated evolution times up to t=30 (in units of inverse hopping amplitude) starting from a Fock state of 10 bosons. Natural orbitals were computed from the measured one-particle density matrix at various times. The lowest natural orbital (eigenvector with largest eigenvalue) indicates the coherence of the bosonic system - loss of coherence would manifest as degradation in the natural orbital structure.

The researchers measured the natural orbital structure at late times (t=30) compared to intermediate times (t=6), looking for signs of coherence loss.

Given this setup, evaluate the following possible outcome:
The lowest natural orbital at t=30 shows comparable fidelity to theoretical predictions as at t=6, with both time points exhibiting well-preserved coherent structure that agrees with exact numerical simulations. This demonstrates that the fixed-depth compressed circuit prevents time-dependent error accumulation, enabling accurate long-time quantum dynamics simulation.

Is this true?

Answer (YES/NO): YES